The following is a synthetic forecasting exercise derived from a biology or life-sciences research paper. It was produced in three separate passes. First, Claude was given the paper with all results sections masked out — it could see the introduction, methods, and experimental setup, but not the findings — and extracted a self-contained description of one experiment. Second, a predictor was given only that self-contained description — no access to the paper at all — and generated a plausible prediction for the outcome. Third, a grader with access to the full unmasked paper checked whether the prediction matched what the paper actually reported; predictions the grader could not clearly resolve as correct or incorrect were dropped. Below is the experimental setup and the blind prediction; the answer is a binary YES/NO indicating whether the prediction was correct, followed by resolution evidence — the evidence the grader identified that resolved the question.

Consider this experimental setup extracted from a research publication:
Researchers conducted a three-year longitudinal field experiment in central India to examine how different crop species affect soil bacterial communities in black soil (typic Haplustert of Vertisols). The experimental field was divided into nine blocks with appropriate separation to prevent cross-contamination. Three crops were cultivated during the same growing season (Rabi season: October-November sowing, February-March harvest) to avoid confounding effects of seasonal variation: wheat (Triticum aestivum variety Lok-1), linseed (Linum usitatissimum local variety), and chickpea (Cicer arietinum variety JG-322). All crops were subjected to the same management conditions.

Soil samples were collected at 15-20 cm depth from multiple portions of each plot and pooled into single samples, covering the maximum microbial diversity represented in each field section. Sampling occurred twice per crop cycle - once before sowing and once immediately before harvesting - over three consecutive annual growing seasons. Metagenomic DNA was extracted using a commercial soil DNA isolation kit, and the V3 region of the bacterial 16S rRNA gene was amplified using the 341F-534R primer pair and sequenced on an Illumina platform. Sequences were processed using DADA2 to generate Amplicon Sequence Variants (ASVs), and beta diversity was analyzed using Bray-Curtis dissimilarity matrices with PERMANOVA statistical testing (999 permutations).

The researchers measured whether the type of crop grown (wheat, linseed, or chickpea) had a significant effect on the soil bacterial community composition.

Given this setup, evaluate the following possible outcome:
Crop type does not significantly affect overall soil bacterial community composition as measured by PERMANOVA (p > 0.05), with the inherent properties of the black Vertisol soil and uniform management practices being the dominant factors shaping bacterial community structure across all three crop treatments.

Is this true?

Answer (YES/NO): NO